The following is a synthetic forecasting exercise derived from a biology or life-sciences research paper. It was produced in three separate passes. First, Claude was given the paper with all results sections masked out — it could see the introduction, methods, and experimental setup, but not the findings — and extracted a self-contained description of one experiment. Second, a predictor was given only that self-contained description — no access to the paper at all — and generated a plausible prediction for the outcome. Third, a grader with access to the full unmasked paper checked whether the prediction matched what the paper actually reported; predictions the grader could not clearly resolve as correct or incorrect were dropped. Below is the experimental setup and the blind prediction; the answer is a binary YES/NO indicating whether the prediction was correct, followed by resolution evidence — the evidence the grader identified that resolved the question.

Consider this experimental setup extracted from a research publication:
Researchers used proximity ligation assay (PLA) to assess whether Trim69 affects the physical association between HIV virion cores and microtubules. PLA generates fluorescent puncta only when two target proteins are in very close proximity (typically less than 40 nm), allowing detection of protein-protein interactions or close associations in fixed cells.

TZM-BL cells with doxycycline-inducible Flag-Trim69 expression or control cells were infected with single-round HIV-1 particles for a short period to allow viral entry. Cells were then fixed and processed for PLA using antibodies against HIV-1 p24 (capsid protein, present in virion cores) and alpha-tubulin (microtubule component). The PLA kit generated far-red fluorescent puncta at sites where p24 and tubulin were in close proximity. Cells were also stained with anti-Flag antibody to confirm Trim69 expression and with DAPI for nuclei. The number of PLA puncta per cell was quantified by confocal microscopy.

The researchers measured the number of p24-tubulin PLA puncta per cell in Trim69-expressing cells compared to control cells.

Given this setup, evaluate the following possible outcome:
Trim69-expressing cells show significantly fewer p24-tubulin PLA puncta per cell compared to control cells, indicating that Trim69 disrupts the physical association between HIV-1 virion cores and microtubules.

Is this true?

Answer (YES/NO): YES